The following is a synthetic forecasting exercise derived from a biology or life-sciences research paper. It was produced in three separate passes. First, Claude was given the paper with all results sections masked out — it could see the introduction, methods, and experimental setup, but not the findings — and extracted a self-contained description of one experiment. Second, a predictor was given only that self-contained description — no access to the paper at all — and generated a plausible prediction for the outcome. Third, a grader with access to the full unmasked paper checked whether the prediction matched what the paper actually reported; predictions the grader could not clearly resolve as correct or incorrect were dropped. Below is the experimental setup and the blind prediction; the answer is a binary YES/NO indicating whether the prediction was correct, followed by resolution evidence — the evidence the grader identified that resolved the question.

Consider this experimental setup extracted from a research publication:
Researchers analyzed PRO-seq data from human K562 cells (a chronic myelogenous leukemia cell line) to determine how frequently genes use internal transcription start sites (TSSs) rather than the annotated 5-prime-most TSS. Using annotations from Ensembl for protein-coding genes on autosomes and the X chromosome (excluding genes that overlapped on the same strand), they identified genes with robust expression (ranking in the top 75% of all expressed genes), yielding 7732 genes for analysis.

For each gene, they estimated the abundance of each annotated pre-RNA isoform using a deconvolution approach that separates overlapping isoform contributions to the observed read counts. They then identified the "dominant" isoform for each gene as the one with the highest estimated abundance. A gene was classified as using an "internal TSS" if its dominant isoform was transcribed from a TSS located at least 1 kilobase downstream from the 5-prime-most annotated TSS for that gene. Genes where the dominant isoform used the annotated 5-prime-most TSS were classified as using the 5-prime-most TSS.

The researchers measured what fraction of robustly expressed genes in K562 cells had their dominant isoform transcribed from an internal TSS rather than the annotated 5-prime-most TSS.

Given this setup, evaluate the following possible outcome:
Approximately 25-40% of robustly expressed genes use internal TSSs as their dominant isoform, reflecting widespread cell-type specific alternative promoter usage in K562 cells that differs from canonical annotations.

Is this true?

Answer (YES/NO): NO